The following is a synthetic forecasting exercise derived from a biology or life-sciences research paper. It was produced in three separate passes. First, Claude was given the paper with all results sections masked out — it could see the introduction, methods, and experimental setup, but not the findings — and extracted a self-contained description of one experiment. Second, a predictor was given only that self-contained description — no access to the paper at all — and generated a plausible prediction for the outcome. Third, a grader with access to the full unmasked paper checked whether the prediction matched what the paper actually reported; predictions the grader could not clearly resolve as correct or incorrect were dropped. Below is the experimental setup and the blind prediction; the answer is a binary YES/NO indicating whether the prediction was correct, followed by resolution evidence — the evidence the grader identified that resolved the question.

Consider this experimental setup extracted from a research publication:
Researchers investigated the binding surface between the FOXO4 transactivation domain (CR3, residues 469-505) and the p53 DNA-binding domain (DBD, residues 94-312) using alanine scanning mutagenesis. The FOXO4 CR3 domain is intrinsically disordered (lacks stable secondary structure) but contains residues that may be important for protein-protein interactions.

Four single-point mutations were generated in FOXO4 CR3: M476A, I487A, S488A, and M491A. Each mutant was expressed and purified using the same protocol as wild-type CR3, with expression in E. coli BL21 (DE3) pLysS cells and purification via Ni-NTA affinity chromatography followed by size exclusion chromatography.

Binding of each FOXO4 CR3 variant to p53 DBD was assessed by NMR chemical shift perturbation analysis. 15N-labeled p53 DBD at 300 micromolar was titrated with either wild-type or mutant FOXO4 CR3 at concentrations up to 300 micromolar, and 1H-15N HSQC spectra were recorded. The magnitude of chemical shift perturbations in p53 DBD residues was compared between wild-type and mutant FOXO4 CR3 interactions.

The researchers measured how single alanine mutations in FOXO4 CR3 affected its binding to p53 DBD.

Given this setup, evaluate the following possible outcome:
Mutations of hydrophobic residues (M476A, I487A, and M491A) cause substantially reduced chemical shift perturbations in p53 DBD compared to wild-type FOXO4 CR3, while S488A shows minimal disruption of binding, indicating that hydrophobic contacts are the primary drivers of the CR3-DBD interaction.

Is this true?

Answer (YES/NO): NO